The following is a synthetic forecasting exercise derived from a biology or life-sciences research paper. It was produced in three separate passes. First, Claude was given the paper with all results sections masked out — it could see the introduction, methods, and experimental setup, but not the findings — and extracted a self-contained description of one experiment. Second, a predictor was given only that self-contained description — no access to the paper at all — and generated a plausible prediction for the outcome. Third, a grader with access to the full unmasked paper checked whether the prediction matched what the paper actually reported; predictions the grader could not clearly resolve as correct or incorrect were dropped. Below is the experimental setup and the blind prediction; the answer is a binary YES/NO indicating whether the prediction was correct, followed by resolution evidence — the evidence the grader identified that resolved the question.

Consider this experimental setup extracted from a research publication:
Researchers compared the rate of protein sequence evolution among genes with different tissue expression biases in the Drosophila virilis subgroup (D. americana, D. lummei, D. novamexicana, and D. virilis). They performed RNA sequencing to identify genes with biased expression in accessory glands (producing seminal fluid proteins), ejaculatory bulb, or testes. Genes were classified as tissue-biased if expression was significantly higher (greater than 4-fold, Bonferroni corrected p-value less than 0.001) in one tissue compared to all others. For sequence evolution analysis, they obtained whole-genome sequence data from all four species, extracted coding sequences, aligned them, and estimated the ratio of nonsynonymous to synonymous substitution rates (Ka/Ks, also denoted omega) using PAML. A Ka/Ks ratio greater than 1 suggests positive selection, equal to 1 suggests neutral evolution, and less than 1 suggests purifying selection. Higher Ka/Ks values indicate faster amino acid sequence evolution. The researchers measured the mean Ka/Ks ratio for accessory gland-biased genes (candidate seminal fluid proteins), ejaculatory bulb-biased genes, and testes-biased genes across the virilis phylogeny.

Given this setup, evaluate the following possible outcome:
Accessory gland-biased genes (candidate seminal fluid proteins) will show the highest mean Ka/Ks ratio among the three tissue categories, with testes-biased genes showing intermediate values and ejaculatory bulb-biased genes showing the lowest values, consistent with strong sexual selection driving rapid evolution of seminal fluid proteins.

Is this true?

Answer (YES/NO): YES